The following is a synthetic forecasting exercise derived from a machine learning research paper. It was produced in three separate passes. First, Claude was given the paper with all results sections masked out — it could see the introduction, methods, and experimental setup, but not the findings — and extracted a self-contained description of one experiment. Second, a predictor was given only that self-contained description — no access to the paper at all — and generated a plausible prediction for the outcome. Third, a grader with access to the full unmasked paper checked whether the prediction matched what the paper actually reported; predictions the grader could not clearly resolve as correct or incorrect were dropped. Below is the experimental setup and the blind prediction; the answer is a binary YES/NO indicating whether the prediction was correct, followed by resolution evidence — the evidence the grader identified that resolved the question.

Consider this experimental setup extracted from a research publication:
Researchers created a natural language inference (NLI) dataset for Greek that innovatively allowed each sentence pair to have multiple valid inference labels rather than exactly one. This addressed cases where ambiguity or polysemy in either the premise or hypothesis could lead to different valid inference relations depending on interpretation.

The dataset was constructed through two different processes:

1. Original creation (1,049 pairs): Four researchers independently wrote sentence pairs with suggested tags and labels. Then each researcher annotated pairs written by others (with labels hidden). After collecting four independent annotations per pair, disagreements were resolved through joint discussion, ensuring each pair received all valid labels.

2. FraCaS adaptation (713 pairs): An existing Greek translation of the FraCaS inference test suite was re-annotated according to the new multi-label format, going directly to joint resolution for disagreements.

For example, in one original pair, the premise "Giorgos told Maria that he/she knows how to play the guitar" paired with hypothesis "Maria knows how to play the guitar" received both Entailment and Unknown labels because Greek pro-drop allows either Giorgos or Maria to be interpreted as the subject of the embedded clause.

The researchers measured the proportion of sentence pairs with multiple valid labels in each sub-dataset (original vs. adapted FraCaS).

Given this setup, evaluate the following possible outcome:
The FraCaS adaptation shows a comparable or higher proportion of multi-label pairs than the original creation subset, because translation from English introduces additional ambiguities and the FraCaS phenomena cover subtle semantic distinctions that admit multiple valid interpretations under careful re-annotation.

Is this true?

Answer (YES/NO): NO